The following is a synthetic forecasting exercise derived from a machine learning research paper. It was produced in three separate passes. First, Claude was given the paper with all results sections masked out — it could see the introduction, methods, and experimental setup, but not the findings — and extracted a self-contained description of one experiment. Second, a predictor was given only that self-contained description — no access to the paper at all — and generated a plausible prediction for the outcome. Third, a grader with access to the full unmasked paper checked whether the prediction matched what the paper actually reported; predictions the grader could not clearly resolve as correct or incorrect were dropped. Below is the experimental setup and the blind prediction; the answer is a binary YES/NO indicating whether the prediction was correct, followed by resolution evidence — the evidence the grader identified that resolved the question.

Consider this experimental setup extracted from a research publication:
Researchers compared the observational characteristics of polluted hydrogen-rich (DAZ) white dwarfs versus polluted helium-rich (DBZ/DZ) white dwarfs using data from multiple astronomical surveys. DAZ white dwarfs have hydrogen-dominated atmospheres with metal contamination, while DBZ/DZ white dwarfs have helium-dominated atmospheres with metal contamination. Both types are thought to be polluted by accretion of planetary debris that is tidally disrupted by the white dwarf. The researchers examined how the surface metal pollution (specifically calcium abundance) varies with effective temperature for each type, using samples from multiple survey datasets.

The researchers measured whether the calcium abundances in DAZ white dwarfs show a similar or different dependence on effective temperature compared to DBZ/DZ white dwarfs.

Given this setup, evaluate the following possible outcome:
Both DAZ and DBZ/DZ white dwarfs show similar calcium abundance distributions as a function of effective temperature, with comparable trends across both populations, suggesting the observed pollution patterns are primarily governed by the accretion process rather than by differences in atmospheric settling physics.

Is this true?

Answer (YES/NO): NO